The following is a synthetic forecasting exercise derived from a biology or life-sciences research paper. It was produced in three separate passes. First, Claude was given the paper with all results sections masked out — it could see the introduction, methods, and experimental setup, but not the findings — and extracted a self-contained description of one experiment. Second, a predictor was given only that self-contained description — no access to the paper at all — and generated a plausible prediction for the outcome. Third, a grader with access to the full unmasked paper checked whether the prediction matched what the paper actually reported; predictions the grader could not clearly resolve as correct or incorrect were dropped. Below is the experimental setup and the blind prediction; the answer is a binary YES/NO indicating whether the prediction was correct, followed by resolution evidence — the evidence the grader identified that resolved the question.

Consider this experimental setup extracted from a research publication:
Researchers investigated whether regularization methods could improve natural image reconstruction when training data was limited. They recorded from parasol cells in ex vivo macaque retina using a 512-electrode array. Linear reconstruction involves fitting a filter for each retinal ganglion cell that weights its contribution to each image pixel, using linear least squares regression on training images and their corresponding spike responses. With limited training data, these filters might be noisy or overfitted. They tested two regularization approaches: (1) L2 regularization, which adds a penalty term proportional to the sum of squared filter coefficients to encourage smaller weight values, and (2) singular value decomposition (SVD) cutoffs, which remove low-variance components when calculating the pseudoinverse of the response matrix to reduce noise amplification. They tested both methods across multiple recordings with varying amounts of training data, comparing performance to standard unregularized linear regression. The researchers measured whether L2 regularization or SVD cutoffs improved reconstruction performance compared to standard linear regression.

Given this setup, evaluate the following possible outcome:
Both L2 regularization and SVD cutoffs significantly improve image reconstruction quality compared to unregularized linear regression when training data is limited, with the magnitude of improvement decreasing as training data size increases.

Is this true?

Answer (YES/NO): NO